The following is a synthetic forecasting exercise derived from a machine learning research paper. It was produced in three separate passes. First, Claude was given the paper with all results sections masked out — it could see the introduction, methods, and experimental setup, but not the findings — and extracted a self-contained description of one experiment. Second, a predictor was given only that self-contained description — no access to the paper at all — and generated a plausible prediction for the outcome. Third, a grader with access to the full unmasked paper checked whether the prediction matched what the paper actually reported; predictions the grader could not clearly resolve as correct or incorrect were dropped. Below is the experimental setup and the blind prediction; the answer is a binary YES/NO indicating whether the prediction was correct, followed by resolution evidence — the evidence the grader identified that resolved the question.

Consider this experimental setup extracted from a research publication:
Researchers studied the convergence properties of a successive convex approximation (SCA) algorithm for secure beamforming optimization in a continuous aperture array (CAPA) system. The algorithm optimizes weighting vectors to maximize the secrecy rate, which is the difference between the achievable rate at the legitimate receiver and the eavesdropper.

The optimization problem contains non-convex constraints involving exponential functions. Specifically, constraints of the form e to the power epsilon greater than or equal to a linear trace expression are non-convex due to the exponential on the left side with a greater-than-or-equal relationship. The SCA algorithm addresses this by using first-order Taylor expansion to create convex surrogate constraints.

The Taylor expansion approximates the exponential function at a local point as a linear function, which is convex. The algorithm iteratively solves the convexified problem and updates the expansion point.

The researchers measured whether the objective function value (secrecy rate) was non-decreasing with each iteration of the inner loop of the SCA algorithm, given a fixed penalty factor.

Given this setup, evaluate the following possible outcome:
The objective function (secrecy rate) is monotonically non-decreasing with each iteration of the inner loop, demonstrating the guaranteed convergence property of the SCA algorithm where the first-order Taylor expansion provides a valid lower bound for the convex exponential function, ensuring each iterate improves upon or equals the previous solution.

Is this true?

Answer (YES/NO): YES